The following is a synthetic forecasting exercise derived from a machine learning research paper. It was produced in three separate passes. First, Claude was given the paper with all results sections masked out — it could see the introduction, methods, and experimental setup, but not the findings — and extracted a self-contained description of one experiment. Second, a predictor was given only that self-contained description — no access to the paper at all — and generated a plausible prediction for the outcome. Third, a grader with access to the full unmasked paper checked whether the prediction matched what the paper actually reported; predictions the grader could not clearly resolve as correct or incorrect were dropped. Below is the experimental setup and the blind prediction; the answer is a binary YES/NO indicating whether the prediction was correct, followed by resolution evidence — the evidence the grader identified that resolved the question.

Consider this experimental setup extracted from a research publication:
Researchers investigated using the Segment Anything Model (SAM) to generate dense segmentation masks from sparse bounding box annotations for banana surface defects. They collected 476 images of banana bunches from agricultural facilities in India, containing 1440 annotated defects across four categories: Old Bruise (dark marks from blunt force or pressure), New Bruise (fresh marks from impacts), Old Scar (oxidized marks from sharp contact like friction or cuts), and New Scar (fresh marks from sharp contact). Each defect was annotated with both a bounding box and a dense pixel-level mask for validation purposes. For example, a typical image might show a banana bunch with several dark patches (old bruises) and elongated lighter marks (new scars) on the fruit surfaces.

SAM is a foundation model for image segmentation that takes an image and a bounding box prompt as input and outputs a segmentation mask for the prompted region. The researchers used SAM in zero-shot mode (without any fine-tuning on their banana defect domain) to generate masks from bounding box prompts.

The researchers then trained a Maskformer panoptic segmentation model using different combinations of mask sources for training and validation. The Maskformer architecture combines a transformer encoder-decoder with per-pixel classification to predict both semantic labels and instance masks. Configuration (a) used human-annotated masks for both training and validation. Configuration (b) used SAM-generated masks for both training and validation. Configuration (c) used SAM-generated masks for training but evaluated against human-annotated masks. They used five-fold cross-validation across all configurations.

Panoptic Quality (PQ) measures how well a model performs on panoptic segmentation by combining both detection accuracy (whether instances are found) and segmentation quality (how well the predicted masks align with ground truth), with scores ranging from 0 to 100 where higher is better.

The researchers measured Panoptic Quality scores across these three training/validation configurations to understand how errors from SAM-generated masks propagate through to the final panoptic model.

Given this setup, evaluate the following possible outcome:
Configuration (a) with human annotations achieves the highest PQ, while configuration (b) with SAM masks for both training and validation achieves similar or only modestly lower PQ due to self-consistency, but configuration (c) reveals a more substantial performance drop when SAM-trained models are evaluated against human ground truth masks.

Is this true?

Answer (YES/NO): NO